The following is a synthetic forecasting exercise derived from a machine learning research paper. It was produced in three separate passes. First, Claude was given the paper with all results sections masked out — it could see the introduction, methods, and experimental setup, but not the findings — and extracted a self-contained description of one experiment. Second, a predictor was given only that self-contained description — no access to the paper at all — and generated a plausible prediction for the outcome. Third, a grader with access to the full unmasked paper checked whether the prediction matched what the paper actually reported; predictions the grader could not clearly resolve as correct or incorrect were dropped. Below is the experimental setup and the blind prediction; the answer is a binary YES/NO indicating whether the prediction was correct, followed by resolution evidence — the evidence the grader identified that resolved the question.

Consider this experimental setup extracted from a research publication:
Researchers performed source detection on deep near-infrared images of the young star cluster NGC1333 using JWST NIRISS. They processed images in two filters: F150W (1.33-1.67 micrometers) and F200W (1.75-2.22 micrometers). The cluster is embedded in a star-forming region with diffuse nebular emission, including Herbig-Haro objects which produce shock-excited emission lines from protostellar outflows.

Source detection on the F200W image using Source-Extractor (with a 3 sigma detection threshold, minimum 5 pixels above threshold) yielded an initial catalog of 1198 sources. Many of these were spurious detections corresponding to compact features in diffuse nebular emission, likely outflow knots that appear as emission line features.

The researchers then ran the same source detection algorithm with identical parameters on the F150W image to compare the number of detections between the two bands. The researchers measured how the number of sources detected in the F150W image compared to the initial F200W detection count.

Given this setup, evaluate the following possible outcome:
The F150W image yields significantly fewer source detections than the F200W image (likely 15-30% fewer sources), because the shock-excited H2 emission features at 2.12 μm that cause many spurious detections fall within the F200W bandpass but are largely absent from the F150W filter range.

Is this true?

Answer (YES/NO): NO